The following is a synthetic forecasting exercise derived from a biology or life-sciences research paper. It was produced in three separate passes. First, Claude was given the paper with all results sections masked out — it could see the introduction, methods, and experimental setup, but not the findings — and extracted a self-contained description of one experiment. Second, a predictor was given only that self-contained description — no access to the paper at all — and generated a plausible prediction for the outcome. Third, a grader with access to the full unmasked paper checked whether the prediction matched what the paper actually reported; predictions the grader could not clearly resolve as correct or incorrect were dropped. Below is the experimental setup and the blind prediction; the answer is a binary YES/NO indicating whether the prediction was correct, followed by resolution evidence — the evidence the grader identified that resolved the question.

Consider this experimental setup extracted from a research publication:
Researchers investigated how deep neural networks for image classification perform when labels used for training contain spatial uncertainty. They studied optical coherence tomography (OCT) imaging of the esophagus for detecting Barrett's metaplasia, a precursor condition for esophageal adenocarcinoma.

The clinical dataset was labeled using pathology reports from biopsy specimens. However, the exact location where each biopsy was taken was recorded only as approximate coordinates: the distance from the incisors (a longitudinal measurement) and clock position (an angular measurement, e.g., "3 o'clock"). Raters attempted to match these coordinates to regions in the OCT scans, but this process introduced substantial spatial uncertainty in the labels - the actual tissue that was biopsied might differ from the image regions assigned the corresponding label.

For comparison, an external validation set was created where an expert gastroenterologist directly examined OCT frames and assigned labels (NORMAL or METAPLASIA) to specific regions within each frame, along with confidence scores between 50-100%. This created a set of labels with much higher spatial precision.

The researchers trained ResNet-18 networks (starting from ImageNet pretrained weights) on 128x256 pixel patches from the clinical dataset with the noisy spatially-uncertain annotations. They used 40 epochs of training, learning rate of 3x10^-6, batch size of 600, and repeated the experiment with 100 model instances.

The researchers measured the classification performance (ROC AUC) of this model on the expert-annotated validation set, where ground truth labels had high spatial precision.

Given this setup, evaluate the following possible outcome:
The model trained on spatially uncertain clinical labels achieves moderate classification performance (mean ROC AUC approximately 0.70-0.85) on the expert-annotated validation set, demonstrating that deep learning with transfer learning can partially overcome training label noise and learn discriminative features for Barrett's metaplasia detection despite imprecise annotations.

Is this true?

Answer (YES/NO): NO